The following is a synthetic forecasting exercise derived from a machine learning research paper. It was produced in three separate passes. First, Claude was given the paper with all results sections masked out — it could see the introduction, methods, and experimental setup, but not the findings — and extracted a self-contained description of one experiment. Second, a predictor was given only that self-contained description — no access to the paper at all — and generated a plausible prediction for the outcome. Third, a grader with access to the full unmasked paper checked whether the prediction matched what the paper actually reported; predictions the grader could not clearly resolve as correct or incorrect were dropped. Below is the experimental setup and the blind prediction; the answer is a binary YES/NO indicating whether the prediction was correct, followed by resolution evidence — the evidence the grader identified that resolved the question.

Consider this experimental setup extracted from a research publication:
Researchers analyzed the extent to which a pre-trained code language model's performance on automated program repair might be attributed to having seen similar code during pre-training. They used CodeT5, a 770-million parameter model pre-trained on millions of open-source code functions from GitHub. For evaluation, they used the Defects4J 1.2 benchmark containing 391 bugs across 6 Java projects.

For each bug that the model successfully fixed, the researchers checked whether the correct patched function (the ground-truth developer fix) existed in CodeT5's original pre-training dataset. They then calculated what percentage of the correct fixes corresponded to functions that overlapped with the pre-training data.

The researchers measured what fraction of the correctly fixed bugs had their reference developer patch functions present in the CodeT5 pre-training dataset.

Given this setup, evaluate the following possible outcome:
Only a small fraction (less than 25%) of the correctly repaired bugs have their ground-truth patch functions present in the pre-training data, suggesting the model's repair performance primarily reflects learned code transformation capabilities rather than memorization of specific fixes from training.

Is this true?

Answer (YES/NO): YES